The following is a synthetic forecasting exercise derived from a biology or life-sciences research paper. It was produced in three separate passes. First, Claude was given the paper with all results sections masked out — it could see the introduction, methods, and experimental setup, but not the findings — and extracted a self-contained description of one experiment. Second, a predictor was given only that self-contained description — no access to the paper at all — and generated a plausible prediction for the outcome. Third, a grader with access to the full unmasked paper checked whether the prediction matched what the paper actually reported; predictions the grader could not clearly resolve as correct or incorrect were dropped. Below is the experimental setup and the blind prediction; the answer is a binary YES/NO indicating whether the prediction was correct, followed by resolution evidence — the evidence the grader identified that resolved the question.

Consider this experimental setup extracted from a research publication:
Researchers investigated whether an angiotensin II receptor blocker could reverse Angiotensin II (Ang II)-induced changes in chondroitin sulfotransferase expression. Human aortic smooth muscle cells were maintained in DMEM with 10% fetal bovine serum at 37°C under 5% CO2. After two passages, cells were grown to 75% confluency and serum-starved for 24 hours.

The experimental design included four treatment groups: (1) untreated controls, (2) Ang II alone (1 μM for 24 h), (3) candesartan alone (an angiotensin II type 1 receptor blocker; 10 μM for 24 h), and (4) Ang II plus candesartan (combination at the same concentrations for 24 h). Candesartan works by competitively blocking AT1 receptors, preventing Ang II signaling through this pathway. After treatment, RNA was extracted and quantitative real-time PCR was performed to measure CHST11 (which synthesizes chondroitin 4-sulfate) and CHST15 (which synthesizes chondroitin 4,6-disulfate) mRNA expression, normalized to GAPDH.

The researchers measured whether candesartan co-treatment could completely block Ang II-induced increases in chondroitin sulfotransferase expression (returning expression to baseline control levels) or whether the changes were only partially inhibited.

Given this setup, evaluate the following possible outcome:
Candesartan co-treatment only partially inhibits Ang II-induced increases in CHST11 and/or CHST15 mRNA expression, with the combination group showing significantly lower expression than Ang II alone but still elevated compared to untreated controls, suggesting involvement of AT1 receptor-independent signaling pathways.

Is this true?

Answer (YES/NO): YES